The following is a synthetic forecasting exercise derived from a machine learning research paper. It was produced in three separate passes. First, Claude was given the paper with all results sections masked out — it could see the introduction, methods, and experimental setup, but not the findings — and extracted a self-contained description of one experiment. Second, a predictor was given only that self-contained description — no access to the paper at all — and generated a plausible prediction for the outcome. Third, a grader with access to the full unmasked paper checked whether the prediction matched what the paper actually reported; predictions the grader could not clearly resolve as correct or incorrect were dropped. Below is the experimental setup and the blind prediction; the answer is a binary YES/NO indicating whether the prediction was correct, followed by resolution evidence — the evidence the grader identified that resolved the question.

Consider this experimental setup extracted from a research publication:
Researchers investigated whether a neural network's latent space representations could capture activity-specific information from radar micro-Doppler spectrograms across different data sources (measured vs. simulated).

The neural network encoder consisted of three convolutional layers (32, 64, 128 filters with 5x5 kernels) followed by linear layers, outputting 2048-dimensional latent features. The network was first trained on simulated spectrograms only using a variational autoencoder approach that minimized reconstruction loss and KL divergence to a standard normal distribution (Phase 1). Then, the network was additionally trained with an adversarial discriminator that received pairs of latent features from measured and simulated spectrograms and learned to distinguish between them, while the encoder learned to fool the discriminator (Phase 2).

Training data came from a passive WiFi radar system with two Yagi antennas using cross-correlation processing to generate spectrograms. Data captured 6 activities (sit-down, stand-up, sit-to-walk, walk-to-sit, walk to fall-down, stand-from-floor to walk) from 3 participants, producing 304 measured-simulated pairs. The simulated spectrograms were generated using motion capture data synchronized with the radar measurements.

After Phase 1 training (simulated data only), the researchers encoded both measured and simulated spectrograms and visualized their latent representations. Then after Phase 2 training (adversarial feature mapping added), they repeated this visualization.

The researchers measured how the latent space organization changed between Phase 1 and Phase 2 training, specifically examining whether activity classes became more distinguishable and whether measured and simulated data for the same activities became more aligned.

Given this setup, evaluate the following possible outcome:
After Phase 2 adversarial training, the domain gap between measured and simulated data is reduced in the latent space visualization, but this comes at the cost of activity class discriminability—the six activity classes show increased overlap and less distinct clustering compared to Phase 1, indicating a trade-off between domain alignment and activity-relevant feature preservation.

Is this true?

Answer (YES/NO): NO